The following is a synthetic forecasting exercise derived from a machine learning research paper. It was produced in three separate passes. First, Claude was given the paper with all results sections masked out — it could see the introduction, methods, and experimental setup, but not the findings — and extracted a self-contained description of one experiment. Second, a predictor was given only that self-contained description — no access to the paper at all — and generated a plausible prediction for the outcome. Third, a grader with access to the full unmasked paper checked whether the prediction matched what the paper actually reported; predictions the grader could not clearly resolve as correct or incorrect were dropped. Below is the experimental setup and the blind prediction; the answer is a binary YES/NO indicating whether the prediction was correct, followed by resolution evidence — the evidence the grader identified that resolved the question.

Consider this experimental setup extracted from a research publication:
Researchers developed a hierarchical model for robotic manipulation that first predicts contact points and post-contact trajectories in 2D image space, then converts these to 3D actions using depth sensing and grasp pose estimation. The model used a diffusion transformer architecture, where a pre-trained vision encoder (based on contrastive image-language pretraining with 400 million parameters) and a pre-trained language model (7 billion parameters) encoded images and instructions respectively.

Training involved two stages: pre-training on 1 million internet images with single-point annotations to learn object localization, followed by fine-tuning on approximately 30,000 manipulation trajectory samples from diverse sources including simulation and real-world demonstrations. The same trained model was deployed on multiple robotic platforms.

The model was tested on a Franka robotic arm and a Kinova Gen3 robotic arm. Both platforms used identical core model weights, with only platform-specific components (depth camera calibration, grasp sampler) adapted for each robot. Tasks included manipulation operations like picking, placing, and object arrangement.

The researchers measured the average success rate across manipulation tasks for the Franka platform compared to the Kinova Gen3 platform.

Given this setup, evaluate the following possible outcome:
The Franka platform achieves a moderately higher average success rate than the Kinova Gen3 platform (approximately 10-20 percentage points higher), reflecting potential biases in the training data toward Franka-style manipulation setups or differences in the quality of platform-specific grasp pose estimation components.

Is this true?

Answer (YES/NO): NO